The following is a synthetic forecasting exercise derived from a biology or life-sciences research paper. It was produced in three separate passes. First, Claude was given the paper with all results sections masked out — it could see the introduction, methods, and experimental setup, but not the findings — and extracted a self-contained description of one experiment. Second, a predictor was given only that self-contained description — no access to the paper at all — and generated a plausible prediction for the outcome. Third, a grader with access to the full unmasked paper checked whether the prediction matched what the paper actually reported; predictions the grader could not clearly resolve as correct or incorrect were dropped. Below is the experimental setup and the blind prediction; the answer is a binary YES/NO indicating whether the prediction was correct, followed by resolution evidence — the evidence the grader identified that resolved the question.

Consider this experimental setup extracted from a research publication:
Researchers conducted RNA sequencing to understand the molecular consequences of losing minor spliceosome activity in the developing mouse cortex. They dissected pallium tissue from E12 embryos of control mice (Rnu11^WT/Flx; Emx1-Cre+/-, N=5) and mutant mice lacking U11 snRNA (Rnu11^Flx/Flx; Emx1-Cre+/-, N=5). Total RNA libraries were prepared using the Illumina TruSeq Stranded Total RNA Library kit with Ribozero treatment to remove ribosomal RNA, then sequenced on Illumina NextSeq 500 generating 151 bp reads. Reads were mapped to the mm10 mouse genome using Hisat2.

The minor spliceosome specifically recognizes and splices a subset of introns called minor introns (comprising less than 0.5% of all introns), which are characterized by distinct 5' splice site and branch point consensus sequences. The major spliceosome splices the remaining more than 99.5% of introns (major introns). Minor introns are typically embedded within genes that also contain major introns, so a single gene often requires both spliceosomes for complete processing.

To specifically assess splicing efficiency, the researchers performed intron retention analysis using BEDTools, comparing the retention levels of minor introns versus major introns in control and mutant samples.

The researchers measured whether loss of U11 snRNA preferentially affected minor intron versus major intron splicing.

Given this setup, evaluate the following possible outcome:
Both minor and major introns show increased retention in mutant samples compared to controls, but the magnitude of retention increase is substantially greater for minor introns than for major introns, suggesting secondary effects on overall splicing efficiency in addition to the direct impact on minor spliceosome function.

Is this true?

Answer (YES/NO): NO